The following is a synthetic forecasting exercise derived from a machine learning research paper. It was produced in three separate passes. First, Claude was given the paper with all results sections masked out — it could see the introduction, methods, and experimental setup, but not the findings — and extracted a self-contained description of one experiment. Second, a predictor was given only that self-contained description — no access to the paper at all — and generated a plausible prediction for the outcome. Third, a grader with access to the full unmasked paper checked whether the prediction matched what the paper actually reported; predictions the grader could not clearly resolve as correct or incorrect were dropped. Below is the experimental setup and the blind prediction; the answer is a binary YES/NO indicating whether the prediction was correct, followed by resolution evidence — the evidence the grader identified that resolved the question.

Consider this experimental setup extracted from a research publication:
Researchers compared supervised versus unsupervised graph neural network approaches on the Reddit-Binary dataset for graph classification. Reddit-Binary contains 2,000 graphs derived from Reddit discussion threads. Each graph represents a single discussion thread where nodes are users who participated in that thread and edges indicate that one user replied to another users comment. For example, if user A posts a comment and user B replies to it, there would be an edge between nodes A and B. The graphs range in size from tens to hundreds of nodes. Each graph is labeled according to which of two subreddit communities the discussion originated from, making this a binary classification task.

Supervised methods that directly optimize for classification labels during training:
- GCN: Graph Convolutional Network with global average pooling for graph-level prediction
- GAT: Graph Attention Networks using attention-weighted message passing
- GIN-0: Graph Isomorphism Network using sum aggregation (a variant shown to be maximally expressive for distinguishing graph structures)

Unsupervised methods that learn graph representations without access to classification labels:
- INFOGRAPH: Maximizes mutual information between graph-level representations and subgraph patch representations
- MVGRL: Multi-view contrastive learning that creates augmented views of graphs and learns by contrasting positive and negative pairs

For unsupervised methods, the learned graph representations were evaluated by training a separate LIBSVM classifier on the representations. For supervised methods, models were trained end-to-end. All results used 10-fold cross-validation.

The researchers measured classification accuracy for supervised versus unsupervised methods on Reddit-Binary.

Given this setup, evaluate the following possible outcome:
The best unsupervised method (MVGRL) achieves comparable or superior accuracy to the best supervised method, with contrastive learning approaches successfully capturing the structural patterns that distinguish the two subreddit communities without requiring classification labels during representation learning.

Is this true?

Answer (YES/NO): NO